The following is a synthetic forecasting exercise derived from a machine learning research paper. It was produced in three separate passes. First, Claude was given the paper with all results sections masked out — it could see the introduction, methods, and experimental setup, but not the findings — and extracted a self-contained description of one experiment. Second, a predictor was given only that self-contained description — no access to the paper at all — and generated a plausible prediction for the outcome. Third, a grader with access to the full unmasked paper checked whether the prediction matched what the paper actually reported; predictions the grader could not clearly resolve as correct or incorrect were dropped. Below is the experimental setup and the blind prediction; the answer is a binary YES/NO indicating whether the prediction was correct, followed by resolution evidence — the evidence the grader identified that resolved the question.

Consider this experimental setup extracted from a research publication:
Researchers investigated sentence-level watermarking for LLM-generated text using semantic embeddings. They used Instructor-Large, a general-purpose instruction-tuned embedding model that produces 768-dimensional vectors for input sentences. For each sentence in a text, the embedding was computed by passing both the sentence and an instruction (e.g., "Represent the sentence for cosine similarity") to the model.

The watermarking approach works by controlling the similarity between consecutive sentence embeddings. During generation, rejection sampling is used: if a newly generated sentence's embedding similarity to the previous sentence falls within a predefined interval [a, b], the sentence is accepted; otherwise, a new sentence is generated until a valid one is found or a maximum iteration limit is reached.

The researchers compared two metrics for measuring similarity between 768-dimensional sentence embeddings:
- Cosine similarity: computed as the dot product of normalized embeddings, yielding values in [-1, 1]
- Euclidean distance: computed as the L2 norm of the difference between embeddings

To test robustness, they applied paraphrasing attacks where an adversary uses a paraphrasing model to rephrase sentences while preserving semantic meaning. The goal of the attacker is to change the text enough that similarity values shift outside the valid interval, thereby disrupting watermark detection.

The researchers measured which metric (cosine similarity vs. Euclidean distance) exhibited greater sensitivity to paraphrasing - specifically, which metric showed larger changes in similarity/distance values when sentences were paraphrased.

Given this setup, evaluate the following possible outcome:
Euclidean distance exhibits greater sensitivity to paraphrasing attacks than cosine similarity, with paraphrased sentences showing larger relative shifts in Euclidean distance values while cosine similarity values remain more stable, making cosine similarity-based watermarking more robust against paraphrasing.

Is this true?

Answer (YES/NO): YES